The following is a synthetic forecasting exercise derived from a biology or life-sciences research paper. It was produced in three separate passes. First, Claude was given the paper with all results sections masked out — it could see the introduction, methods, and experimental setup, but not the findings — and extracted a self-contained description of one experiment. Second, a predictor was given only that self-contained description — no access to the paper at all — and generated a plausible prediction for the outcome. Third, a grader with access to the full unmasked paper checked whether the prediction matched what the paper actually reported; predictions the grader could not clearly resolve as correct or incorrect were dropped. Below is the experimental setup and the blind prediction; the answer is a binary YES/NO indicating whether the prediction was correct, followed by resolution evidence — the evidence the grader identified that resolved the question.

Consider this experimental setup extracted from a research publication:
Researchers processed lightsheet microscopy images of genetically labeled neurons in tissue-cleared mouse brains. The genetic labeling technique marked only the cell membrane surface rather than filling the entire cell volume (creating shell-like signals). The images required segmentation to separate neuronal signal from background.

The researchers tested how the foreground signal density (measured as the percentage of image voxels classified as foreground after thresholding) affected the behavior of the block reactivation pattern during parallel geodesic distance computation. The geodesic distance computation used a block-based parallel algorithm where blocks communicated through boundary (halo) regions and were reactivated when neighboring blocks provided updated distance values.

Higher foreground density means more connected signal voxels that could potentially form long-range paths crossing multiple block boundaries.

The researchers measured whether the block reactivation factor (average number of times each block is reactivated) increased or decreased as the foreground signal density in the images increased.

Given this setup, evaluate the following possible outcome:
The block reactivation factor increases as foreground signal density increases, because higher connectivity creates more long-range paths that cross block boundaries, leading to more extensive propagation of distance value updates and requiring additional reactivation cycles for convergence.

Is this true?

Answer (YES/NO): YES